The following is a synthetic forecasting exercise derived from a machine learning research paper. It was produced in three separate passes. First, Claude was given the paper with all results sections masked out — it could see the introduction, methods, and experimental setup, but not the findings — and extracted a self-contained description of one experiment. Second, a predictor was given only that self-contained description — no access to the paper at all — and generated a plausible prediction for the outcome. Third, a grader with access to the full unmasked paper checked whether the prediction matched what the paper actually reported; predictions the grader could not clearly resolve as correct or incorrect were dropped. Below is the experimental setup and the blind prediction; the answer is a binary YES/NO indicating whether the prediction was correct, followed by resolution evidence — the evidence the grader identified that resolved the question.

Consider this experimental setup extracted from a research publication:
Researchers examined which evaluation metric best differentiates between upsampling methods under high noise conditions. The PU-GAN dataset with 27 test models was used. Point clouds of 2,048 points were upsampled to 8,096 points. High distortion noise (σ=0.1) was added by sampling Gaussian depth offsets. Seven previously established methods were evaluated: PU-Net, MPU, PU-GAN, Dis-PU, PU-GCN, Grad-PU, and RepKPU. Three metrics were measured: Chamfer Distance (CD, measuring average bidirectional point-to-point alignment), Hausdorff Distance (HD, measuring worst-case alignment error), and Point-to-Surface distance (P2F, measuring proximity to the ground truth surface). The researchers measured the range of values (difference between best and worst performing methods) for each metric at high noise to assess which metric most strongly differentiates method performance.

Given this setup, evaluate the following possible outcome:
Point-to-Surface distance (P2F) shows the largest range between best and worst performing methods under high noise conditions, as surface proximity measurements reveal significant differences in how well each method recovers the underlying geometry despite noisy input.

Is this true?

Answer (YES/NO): NO